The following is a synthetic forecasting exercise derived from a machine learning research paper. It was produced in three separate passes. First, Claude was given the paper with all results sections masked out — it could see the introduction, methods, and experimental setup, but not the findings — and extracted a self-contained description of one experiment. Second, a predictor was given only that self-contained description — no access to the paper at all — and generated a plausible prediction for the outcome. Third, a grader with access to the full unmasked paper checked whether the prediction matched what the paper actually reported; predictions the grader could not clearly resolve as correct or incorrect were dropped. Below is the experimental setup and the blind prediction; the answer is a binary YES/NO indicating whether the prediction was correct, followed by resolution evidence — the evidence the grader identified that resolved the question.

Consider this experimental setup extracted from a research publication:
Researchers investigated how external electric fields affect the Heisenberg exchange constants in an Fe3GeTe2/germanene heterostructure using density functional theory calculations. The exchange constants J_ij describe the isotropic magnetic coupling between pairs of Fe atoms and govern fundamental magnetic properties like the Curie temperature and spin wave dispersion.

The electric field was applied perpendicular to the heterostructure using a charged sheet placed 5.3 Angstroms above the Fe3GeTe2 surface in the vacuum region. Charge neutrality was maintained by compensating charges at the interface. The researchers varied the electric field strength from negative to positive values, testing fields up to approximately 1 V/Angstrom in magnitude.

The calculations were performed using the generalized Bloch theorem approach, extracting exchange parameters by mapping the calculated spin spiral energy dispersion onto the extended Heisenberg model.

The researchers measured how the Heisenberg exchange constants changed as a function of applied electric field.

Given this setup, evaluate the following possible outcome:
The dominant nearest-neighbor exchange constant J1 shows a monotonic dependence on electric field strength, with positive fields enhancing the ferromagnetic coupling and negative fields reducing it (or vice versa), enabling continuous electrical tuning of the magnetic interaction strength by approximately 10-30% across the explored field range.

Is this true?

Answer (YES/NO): NO